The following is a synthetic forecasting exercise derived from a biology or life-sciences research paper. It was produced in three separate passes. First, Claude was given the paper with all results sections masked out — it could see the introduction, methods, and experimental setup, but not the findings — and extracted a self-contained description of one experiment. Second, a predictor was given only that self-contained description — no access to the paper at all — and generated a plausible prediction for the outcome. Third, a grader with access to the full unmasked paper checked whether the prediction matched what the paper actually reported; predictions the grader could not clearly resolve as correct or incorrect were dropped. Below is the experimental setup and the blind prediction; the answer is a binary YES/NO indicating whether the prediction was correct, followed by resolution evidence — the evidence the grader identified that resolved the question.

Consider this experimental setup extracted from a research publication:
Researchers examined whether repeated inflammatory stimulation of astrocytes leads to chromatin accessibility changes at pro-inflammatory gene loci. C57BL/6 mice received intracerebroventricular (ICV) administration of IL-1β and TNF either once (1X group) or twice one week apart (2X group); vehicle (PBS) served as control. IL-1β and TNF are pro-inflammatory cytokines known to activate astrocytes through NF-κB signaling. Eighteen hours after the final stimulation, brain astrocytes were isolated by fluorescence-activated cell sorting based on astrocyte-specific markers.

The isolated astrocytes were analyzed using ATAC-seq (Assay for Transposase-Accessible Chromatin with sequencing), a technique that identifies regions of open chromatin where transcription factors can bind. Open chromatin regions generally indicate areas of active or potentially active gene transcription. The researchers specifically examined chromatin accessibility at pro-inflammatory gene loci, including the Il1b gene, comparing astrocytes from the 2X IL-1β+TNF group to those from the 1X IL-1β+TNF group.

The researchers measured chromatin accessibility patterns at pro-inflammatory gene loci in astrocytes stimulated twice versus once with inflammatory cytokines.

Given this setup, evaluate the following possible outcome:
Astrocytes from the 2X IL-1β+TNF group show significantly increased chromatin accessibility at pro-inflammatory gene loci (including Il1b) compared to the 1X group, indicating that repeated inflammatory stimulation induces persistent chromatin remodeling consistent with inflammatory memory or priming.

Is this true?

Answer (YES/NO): YES